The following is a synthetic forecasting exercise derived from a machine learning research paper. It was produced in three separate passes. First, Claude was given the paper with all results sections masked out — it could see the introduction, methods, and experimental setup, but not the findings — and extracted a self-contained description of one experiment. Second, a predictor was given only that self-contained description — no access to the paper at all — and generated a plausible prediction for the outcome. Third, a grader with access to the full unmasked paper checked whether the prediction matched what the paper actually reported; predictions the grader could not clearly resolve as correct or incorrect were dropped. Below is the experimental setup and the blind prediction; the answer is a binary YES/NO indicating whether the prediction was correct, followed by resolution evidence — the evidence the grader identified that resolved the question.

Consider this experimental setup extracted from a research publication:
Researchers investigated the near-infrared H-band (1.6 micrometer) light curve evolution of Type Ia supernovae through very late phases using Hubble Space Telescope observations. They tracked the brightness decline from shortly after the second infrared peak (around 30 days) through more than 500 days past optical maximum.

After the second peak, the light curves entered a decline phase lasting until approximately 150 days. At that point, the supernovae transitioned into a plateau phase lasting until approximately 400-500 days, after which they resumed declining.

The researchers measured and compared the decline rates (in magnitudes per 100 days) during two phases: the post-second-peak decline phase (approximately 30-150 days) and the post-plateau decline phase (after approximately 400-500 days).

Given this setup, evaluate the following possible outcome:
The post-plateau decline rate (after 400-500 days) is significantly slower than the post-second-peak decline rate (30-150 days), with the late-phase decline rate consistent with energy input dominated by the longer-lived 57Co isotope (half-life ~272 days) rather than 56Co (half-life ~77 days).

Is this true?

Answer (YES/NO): NO